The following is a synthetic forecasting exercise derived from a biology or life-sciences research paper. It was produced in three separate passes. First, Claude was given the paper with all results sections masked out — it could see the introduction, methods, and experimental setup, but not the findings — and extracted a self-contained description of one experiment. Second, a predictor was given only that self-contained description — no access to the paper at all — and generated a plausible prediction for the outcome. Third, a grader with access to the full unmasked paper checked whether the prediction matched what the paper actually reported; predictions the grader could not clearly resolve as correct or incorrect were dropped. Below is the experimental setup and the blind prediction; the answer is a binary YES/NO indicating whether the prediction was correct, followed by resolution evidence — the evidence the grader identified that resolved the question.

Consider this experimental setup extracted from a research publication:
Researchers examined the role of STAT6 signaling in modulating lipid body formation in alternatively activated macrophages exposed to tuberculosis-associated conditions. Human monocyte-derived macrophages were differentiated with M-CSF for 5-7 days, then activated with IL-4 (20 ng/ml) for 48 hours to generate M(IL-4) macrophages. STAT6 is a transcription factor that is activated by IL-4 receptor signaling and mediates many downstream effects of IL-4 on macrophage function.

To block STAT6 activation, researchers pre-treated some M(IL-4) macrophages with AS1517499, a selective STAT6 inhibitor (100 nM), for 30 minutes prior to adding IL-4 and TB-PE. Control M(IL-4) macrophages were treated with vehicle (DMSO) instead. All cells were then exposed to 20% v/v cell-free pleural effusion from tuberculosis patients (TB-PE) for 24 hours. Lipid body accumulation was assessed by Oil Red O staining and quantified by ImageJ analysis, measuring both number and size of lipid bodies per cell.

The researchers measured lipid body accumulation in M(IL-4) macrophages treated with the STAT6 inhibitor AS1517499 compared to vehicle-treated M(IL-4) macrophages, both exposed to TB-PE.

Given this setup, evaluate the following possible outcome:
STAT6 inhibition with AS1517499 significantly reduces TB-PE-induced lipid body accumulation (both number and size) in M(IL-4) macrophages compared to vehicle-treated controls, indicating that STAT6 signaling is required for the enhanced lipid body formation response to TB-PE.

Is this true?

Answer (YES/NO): NO